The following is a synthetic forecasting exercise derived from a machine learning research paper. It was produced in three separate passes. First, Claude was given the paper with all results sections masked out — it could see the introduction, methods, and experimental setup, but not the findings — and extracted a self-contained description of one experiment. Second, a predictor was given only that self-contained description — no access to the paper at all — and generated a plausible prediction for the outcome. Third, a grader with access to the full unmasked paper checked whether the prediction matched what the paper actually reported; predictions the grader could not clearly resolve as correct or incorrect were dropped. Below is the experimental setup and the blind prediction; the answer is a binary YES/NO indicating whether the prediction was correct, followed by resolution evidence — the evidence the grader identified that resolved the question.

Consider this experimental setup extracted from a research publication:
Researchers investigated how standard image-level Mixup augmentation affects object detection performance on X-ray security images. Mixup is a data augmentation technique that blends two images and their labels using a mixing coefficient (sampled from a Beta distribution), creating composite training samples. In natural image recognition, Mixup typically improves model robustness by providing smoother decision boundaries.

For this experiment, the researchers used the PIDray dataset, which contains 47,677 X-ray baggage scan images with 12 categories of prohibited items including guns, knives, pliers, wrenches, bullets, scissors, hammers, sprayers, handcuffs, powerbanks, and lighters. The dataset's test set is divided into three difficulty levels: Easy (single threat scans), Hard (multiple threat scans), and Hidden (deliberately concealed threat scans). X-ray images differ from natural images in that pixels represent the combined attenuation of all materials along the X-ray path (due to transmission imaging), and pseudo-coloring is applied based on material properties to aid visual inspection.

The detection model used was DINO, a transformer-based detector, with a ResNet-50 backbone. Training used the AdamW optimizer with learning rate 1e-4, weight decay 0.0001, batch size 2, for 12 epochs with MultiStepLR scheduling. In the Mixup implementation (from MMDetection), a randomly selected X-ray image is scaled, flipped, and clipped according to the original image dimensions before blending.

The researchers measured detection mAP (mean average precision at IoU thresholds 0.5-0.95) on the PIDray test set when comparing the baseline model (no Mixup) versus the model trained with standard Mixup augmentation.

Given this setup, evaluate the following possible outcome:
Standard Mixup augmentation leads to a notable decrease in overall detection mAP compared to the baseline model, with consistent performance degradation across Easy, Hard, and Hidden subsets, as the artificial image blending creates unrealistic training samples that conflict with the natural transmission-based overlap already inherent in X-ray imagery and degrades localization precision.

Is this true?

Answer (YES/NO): YES